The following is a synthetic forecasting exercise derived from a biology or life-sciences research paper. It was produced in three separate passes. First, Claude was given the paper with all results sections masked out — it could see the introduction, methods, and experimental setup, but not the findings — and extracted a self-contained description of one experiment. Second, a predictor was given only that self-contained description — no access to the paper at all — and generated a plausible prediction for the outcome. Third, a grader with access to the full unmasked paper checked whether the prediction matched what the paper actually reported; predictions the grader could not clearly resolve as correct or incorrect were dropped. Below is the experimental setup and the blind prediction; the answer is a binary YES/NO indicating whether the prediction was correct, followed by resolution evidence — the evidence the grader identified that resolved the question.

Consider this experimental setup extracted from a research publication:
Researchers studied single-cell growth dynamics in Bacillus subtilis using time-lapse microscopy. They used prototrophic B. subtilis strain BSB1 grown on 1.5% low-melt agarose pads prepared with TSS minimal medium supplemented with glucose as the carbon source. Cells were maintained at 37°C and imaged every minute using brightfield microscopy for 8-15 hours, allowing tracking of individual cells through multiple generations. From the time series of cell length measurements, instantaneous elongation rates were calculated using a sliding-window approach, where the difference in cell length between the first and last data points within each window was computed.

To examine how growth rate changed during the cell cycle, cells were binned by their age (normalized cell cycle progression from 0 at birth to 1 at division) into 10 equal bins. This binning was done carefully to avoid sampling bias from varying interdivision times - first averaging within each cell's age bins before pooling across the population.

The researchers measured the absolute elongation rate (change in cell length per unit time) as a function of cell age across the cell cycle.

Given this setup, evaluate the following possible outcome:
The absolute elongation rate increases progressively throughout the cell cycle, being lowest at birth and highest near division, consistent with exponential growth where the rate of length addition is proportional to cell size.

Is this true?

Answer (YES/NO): NO